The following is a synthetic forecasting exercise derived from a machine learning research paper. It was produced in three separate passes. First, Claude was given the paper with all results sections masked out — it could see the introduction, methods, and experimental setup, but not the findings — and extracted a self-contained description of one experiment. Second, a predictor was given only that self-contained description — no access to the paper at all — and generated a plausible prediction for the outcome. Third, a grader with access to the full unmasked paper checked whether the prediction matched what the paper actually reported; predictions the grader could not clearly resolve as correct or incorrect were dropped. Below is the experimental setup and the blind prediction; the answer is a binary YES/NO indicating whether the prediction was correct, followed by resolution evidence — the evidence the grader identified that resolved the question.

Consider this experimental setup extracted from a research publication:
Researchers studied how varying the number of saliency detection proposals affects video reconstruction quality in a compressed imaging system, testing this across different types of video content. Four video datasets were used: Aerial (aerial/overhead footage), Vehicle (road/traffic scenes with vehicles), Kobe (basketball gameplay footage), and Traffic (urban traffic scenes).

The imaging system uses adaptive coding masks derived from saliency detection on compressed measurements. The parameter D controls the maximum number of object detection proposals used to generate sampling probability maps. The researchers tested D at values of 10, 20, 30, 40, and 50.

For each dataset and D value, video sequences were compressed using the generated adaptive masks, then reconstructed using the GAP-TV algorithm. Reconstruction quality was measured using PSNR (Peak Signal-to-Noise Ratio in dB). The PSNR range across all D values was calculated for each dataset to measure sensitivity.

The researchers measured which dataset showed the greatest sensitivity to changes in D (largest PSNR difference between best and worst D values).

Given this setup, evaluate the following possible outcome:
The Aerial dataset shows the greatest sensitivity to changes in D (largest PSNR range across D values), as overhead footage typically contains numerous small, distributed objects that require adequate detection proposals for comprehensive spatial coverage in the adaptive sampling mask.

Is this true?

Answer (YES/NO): NO